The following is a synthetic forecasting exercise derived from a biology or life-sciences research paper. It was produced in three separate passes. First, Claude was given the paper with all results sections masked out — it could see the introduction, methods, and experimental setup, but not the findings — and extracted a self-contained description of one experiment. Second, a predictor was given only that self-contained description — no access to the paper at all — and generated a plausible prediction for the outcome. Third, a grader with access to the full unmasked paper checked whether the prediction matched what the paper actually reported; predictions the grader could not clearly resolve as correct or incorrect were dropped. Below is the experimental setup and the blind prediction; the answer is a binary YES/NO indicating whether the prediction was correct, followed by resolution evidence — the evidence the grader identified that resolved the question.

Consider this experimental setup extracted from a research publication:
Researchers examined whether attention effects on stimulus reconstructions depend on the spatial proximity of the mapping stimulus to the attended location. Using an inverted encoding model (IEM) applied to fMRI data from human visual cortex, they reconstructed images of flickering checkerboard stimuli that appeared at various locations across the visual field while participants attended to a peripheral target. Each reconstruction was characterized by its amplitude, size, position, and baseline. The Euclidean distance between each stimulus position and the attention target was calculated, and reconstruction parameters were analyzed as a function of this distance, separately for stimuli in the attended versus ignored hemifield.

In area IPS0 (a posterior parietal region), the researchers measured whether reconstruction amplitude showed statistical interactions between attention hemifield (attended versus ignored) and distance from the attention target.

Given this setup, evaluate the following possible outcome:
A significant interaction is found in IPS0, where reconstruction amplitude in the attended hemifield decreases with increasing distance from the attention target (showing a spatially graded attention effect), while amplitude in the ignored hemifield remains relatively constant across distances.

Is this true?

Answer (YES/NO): YES